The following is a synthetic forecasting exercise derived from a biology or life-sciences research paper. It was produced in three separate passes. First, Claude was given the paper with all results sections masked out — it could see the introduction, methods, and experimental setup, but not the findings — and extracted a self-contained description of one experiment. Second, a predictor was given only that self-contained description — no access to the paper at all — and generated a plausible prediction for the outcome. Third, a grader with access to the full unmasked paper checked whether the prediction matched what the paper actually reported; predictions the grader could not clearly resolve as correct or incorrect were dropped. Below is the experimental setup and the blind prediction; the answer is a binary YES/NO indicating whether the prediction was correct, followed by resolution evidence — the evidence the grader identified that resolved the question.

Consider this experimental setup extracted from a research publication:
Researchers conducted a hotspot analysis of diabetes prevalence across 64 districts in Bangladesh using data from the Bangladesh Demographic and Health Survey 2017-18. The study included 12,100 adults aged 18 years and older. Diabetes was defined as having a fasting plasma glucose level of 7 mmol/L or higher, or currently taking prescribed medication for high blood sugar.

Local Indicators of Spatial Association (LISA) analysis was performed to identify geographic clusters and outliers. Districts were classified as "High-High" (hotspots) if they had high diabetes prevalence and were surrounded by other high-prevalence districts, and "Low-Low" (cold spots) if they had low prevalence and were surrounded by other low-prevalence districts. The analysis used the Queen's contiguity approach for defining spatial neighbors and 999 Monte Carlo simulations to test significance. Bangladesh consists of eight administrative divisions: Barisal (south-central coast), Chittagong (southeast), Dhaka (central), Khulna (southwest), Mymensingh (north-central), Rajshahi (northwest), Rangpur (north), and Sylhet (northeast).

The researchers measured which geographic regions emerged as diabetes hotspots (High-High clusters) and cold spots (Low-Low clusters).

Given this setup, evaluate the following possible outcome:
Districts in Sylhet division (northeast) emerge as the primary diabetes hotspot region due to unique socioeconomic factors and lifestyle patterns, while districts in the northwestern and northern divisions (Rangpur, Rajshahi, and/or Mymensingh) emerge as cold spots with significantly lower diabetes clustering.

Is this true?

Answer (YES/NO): NO